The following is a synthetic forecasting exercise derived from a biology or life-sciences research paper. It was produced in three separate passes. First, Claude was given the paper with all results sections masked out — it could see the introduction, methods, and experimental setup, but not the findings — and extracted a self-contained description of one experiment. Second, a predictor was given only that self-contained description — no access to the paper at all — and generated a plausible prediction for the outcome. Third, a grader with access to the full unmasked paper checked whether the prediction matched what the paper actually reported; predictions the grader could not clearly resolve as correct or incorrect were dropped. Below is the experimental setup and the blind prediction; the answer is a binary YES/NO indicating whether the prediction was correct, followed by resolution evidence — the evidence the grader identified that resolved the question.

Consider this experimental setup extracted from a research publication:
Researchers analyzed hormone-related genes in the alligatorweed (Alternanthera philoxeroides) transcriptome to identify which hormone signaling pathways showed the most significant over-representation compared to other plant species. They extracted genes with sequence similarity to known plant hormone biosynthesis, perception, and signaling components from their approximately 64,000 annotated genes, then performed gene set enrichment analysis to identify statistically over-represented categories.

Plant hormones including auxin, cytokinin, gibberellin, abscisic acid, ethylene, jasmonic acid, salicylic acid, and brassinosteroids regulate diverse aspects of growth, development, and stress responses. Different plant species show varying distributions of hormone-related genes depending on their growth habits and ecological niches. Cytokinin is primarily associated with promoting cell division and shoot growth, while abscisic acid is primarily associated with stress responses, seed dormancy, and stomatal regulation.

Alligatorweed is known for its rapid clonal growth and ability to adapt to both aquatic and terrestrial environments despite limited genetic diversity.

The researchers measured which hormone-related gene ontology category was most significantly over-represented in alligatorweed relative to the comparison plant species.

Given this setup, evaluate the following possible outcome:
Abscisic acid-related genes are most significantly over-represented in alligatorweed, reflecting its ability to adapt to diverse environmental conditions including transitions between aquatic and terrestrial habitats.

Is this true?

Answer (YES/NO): NO